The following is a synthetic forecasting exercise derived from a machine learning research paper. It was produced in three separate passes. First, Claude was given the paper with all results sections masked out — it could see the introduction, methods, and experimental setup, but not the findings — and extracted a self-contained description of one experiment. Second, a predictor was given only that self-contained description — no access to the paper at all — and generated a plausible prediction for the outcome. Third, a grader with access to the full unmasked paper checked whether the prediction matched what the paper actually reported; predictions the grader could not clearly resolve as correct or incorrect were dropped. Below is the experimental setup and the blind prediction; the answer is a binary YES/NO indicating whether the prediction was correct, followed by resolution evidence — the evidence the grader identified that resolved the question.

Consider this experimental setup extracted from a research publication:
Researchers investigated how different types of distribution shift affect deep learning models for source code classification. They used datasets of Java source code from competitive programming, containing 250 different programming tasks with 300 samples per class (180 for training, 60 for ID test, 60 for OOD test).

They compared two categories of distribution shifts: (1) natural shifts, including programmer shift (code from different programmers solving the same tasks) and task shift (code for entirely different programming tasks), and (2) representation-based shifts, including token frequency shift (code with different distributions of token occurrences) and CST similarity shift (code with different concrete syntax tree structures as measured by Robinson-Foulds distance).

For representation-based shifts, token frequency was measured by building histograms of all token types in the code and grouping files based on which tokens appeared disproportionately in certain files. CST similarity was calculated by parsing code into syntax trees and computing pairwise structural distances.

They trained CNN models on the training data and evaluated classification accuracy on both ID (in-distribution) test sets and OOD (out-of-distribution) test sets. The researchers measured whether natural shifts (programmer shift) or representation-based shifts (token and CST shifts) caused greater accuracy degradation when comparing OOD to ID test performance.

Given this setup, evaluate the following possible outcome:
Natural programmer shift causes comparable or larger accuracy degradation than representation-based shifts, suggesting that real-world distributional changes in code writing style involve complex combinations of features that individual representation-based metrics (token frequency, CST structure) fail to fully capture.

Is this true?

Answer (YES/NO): NO